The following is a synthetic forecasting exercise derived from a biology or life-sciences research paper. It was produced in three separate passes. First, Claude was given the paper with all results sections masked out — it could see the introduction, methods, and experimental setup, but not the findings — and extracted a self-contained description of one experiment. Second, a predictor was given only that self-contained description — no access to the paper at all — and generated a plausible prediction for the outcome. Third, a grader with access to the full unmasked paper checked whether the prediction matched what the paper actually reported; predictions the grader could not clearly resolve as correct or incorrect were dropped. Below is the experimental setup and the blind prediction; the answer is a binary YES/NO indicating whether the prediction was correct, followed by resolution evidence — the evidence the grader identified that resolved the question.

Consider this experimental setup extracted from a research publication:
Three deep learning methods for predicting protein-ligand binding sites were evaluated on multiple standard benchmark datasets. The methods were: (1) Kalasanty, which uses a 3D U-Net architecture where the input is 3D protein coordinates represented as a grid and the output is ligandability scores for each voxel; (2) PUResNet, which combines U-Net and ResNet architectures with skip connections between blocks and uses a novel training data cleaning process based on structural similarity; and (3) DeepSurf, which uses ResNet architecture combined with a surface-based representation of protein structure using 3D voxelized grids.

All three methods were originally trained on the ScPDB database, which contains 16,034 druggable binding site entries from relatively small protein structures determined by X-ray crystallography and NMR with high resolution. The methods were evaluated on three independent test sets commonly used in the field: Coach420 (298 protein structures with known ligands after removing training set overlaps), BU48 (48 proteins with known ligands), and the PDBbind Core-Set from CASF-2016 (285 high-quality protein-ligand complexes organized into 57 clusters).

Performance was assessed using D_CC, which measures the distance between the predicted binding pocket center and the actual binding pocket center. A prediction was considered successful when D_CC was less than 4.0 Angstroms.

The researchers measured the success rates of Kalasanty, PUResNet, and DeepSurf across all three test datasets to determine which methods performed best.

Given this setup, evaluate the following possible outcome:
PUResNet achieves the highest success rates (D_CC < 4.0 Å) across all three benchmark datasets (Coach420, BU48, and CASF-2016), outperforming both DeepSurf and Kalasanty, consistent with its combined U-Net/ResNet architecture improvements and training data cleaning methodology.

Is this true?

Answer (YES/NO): NO